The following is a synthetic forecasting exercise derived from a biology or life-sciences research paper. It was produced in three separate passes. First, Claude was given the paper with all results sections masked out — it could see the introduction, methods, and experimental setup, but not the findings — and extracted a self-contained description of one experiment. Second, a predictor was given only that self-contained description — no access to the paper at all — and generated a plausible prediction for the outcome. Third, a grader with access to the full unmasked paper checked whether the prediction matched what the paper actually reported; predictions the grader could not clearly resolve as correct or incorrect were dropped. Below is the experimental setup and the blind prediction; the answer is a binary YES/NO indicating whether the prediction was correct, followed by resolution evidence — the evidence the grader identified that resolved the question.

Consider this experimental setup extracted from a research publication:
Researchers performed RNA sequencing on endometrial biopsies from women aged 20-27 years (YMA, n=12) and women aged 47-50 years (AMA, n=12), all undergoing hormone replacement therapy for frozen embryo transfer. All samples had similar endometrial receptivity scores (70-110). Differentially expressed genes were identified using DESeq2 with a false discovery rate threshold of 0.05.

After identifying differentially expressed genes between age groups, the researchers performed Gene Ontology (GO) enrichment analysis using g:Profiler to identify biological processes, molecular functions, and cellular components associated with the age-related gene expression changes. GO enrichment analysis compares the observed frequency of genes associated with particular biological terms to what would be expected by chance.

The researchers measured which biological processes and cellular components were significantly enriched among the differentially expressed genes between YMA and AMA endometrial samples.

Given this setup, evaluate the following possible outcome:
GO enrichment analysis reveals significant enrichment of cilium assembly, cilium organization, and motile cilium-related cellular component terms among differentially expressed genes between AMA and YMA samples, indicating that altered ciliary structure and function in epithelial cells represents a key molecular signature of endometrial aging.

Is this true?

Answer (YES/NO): YES